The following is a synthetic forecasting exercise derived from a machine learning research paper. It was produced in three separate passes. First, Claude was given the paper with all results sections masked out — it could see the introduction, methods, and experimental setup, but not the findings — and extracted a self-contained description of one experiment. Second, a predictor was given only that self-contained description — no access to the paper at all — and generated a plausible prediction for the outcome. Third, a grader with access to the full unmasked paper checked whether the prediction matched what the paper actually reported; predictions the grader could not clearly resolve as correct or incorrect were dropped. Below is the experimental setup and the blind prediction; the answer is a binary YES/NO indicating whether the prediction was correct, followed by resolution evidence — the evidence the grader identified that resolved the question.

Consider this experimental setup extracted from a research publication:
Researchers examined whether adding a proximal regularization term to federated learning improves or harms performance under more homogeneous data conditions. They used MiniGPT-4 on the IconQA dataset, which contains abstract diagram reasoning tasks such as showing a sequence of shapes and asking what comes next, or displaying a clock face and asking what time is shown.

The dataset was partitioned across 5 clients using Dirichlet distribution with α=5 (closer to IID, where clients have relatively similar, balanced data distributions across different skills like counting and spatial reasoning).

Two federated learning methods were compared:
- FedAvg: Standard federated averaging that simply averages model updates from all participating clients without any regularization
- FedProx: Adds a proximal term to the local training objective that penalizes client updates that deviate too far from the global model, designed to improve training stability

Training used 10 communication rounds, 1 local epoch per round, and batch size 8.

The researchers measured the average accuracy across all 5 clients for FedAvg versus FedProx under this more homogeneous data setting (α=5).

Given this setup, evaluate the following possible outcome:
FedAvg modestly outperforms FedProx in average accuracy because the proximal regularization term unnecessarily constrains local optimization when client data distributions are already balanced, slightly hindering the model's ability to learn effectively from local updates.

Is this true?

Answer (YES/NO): NO